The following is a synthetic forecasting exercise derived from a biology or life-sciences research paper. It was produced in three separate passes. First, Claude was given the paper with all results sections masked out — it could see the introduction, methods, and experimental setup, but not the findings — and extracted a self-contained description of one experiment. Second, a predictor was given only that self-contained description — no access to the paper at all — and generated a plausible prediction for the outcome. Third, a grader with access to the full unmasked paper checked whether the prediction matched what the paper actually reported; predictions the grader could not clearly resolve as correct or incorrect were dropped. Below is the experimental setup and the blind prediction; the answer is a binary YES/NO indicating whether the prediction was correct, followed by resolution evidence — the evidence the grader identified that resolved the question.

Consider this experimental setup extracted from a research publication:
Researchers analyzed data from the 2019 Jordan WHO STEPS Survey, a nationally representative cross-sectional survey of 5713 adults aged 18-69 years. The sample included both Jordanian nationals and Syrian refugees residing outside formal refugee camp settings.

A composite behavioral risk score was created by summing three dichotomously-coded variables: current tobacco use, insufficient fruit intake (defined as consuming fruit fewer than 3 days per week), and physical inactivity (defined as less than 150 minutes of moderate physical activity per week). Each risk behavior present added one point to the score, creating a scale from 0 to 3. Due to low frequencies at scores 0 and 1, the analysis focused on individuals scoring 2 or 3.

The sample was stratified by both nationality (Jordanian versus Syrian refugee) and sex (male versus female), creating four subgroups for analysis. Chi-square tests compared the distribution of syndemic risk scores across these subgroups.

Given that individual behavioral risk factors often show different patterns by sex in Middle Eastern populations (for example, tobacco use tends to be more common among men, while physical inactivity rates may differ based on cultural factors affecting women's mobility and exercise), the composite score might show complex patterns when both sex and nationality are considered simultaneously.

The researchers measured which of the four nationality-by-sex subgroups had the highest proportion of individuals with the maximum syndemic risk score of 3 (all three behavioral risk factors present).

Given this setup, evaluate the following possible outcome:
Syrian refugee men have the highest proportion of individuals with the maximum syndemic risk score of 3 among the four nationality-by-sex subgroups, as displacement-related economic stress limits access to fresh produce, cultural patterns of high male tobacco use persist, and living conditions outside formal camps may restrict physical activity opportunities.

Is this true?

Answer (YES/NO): NO